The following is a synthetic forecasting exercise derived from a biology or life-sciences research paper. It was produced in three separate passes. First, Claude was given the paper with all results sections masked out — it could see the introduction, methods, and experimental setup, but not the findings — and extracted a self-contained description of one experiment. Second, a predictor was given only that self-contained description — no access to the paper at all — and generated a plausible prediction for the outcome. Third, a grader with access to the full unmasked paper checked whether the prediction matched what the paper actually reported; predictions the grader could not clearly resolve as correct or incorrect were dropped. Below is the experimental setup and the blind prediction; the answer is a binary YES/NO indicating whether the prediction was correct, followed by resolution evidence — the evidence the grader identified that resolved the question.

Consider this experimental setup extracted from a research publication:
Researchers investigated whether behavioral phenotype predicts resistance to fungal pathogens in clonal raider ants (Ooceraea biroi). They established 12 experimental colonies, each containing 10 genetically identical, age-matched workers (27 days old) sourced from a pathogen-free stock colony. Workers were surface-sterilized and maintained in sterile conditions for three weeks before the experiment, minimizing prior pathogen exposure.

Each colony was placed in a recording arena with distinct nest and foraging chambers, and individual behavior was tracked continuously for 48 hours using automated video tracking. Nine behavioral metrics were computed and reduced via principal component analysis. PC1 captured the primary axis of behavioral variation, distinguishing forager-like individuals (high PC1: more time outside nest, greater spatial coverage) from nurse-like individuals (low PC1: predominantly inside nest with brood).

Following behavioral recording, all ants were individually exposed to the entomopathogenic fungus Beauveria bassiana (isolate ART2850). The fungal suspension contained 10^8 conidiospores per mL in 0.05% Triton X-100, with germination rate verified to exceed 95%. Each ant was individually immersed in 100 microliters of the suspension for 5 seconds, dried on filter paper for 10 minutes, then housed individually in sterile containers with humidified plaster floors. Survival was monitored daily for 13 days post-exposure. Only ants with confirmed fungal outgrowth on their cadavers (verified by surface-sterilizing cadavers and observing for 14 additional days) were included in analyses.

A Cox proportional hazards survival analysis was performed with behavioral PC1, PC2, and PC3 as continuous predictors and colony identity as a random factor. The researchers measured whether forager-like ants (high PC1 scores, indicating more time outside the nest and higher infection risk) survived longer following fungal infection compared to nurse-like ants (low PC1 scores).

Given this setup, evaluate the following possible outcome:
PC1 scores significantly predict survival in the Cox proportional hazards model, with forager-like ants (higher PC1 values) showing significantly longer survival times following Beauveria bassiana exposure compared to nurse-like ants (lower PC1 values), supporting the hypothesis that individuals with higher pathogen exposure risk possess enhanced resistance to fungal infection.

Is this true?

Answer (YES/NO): NO